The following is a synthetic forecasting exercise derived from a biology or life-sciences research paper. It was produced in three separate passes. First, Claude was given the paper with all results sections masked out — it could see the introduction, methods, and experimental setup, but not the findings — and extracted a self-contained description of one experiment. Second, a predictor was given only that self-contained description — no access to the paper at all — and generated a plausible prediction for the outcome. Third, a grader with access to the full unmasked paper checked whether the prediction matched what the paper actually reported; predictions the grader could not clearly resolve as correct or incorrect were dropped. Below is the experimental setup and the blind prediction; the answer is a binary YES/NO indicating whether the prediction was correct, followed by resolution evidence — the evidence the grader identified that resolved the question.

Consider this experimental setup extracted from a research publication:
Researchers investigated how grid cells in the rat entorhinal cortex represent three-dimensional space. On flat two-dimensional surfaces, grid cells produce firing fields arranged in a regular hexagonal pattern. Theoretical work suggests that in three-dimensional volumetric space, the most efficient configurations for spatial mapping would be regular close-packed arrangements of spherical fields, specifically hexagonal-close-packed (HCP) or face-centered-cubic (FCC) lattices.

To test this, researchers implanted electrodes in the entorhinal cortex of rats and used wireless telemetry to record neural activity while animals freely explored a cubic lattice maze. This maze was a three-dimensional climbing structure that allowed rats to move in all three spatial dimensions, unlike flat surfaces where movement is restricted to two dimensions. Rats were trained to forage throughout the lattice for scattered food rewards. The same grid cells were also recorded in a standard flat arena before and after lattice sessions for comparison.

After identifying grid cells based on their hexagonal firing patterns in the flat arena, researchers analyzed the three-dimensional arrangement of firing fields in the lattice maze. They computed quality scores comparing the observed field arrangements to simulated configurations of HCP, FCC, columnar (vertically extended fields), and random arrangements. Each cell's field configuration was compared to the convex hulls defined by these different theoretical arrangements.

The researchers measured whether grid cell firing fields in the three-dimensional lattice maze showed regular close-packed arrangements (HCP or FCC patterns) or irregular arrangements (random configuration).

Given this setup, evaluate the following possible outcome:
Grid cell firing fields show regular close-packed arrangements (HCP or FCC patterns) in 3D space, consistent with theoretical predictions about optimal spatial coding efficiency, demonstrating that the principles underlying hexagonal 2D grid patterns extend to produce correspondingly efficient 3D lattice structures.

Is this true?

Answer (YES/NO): NO